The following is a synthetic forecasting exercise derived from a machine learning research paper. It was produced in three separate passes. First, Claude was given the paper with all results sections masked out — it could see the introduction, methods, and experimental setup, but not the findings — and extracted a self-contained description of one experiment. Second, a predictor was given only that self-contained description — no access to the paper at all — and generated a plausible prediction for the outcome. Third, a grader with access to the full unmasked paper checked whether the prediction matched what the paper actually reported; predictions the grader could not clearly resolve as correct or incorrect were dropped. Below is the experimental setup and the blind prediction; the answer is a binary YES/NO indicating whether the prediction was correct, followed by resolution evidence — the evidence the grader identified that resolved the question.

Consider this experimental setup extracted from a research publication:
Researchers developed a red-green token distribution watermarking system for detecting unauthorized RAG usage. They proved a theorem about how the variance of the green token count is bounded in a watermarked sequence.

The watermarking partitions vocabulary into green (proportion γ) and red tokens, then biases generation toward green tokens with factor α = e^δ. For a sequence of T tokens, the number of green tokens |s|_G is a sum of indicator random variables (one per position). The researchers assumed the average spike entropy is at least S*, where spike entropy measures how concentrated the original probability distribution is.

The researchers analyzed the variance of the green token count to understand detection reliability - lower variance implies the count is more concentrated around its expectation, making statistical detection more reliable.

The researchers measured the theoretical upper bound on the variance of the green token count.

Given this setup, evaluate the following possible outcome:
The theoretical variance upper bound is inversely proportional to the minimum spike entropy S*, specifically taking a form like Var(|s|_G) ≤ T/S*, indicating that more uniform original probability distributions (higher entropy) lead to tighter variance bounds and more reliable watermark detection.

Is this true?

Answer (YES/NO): NO